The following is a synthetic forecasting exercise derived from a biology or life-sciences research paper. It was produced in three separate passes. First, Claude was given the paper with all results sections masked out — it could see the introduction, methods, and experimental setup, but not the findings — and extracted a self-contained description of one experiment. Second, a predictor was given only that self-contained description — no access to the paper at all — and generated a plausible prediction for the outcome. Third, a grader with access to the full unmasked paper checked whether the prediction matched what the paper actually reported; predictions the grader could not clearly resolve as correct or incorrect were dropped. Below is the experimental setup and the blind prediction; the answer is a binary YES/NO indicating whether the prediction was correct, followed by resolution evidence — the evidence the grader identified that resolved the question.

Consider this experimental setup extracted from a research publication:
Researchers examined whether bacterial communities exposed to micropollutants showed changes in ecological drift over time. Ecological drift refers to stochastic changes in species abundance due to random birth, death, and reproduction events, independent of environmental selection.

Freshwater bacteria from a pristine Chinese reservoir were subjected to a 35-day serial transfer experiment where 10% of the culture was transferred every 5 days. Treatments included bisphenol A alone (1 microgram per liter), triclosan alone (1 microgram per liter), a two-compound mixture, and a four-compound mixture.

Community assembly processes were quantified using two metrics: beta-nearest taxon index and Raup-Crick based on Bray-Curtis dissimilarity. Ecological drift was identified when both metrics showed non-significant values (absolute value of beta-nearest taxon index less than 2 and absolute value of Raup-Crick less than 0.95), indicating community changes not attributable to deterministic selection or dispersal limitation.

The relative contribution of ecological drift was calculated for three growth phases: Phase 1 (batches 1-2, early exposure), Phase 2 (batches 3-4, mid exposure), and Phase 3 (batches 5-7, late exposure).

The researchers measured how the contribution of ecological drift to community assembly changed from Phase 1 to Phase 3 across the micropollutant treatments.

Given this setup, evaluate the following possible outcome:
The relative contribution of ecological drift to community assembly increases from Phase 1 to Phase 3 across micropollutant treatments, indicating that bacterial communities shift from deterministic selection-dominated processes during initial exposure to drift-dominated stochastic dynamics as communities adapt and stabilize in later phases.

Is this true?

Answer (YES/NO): NO